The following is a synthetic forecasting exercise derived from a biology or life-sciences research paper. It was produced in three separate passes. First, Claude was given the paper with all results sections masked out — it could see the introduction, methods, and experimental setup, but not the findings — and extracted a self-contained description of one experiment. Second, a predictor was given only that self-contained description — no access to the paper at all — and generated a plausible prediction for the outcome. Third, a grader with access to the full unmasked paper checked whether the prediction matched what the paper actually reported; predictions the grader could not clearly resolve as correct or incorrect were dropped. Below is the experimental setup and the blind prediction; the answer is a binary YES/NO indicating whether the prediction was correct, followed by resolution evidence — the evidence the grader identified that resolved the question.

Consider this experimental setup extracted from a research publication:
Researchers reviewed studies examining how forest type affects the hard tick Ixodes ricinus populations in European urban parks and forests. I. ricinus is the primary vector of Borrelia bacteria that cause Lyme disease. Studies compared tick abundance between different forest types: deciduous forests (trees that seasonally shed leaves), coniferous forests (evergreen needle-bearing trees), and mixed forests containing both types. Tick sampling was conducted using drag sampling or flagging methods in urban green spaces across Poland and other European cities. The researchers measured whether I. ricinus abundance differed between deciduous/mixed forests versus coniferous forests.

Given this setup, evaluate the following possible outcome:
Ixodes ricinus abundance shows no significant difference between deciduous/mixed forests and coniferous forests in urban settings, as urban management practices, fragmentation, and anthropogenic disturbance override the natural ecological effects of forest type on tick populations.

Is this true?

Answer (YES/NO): NO